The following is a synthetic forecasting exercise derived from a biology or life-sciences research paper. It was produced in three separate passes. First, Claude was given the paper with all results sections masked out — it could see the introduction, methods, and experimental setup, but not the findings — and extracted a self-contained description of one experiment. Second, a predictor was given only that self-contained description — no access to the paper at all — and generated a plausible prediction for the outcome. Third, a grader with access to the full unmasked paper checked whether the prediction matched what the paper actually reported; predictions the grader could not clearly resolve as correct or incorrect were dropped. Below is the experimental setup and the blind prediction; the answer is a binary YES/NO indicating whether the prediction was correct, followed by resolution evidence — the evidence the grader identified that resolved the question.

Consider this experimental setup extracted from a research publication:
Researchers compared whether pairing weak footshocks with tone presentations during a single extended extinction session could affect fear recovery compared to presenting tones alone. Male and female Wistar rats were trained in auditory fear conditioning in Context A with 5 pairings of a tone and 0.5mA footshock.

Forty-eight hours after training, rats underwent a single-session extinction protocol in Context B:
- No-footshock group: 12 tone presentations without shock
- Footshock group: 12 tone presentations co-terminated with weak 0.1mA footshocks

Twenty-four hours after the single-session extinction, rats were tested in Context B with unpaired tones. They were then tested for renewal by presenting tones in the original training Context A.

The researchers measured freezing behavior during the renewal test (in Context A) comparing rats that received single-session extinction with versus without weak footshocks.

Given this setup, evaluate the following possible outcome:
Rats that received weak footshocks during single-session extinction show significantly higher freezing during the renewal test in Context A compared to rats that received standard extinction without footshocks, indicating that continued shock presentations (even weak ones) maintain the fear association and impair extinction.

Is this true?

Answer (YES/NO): NO